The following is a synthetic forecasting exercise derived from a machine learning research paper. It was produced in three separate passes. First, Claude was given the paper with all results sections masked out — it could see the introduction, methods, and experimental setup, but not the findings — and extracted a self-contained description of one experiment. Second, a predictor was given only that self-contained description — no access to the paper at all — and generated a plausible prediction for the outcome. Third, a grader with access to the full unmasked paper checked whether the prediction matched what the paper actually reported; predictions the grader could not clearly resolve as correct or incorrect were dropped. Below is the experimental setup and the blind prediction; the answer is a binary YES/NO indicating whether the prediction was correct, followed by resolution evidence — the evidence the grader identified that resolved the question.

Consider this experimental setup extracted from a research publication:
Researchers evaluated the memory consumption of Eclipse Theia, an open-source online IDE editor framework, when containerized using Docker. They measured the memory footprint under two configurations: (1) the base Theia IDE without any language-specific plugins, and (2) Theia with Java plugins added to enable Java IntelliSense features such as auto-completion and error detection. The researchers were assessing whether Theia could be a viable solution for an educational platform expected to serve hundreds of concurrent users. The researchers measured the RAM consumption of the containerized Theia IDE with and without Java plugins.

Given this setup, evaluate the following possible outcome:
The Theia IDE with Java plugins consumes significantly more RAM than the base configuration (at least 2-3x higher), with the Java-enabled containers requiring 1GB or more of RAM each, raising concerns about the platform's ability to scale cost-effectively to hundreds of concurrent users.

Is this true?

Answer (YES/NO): NO